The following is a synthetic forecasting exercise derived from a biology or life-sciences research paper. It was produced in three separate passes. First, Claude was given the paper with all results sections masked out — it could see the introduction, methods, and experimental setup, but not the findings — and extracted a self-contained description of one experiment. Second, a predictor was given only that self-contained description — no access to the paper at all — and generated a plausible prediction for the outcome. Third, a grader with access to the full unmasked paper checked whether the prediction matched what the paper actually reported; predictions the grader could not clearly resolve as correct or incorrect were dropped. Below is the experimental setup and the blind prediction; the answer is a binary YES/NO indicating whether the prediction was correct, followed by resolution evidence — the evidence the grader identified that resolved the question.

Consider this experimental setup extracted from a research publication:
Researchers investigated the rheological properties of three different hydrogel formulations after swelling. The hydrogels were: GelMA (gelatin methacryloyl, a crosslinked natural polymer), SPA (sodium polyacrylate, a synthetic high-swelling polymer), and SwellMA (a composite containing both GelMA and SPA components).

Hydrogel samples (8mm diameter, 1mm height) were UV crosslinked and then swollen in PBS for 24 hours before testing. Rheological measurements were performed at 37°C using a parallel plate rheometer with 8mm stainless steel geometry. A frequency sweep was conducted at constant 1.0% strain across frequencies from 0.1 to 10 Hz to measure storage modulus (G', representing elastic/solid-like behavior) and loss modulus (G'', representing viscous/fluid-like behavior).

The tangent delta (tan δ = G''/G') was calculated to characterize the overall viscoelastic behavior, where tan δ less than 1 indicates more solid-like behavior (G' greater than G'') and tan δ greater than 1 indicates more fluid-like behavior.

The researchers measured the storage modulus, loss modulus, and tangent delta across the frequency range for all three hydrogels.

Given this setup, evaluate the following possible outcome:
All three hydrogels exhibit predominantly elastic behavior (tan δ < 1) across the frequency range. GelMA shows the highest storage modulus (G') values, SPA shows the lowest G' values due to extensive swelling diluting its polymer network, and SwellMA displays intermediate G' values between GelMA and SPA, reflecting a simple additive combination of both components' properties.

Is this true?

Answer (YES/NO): NO